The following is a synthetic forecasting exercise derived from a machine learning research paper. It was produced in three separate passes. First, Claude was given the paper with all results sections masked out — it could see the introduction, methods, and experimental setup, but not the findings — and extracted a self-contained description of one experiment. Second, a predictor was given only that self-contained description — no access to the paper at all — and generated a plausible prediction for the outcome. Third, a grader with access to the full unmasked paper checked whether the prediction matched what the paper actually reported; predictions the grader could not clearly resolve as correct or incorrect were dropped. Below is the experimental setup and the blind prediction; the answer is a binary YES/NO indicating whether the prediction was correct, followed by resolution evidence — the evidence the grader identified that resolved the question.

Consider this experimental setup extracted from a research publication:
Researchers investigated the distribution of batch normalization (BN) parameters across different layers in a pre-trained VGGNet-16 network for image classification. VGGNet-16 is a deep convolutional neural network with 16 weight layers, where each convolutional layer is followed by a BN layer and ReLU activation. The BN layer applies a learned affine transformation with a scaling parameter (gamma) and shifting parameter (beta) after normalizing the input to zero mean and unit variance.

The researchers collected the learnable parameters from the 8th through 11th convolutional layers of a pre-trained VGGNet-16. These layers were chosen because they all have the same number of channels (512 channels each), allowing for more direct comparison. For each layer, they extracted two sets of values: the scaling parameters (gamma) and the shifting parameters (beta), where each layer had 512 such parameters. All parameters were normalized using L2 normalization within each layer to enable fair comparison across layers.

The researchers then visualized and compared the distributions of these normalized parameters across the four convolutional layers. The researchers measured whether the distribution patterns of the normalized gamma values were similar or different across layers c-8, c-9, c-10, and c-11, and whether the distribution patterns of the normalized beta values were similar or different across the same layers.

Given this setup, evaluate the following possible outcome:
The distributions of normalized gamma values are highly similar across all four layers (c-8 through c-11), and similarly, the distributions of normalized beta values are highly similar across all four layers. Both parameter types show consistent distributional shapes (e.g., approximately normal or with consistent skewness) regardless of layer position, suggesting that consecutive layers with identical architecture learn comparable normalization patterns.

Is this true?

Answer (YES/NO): NO